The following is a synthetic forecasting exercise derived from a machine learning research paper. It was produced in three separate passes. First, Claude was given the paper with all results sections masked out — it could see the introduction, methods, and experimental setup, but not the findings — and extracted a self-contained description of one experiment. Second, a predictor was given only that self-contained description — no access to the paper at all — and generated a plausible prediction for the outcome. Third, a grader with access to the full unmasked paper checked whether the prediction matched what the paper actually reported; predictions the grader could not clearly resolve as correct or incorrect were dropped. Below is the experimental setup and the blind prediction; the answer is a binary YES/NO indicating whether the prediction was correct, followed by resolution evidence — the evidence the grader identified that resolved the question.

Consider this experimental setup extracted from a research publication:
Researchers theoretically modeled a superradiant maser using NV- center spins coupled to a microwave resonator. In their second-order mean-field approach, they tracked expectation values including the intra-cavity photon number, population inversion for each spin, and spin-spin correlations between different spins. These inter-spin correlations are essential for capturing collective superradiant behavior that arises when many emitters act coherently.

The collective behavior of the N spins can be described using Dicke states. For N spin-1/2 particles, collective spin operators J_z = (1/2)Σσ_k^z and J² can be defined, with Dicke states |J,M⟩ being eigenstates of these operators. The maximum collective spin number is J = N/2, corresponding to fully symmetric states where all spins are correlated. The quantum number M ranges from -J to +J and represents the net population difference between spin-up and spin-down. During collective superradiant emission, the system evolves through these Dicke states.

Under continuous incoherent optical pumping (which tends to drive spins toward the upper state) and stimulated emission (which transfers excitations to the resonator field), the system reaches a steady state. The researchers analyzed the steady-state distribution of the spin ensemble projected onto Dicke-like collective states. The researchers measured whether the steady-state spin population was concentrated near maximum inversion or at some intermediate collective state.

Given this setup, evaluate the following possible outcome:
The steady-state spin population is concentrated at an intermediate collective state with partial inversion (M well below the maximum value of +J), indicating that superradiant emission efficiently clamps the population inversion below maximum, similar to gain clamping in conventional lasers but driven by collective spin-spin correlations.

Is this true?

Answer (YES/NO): YES